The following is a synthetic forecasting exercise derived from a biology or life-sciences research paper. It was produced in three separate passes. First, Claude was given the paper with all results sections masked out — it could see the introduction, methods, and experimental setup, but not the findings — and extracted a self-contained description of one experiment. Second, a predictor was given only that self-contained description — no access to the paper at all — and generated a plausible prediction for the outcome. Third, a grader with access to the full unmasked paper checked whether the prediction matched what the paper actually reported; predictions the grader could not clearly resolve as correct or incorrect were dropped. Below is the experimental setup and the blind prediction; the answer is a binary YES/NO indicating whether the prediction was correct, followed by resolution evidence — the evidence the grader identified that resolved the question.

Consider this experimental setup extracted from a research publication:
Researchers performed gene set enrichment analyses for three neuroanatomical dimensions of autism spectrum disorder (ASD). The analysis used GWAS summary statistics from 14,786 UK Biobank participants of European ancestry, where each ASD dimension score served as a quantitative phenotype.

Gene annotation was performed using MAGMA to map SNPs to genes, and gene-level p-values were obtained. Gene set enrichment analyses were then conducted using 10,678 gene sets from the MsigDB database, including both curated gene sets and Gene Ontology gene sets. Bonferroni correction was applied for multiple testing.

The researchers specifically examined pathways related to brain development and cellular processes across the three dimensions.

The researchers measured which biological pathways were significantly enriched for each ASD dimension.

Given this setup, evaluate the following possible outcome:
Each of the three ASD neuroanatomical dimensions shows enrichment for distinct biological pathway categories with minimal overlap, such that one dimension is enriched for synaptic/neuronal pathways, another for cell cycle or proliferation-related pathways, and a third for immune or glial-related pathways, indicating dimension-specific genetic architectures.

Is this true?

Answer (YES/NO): NO